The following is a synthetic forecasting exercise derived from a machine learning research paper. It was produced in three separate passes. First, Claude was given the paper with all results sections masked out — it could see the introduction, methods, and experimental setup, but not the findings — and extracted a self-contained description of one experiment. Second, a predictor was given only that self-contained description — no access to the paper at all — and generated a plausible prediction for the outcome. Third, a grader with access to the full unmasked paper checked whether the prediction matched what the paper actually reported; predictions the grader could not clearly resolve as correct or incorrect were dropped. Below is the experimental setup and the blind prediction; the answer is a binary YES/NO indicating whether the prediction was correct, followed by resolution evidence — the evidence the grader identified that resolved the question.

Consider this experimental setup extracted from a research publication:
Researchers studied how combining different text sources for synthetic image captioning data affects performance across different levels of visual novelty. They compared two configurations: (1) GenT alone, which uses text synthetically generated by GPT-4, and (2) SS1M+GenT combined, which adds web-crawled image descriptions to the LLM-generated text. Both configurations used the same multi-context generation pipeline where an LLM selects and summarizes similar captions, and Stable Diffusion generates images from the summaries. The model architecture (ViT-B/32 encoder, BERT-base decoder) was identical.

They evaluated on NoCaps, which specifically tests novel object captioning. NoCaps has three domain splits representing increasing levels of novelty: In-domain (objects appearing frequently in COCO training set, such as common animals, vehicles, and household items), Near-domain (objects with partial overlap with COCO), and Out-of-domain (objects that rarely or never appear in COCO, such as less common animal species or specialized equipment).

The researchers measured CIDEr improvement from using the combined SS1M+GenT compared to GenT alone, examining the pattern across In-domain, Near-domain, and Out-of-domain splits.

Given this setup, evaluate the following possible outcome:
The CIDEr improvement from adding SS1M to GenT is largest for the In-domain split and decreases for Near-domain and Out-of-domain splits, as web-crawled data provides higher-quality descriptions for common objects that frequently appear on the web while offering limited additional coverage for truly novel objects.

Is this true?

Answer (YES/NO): NO